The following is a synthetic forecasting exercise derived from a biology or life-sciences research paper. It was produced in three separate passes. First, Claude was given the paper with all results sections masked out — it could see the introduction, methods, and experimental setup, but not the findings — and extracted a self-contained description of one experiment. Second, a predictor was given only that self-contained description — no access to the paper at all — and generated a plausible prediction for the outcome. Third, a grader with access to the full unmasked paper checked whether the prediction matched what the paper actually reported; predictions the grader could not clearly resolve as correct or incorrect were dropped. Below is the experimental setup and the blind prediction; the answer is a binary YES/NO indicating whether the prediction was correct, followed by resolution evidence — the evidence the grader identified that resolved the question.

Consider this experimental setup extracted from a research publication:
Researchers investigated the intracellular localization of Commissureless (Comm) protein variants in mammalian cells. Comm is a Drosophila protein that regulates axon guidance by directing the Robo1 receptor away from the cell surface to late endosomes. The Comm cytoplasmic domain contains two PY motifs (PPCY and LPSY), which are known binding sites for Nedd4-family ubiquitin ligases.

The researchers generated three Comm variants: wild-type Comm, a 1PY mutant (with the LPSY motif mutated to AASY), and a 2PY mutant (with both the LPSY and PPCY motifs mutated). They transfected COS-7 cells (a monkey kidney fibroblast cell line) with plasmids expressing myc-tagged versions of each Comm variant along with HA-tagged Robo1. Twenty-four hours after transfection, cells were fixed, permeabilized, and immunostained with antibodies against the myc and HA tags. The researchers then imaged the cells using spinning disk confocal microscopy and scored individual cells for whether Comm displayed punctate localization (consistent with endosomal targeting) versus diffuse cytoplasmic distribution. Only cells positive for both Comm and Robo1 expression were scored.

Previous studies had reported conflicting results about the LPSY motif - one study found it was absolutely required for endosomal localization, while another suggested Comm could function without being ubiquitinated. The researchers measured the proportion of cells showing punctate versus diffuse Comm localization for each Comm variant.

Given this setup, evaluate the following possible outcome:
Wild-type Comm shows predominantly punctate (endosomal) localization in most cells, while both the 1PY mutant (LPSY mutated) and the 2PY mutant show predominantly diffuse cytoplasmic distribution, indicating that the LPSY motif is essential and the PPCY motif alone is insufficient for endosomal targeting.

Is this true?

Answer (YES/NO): NO